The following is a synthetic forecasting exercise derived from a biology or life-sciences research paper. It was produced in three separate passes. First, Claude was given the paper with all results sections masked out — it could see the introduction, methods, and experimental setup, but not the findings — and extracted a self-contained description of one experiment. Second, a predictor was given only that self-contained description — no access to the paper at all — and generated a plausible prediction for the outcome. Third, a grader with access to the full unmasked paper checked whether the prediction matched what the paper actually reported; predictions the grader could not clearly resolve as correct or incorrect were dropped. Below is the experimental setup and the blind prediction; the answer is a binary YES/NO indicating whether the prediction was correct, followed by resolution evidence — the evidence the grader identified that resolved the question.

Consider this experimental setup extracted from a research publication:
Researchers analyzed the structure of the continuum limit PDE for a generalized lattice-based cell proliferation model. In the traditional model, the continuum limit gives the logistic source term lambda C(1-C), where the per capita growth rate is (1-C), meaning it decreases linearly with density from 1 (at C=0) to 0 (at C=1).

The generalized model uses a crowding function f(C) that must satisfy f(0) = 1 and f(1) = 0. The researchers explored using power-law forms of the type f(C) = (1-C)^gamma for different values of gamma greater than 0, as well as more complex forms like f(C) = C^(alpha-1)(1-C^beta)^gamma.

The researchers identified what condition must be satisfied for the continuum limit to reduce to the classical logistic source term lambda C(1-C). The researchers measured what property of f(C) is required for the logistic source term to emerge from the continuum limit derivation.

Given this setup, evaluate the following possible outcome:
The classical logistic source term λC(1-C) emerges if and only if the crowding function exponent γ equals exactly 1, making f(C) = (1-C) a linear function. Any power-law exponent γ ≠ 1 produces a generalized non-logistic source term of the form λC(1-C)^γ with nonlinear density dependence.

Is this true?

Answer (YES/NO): YES